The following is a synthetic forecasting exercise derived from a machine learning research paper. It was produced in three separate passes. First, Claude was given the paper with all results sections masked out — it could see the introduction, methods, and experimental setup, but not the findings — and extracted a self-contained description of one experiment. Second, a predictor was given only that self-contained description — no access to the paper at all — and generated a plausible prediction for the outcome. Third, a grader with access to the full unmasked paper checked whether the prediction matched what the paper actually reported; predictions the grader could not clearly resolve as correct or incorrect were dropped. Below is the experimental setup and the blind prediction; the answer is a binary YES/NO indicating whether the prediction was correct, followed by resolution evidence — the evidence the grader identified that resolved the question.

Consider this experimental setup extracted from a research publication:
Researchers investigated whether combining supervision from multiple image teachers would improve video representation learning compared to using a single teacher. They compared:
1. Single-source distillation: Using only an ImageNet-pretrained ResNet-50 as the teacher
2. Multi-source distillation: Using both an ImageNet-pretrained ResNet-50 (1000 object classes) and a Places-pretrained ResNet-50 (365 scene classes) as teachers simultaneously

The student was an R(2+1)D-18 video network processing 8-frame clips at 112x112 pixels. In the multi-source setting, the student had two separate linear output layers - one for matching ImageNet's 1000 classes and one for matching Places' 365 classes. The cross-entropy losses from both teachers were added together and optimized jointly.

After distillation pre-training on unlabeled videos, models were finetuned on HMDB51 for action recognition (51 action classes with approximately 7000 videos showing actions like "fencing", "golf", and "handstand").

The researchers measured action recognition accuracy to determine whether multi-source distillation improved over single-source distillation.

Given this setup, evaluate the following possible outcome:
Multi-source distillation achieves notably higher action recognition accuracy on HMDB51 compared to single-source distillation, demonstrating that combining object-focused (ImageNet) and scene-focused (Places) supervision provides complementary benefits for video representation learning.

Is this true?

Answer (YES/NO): NO